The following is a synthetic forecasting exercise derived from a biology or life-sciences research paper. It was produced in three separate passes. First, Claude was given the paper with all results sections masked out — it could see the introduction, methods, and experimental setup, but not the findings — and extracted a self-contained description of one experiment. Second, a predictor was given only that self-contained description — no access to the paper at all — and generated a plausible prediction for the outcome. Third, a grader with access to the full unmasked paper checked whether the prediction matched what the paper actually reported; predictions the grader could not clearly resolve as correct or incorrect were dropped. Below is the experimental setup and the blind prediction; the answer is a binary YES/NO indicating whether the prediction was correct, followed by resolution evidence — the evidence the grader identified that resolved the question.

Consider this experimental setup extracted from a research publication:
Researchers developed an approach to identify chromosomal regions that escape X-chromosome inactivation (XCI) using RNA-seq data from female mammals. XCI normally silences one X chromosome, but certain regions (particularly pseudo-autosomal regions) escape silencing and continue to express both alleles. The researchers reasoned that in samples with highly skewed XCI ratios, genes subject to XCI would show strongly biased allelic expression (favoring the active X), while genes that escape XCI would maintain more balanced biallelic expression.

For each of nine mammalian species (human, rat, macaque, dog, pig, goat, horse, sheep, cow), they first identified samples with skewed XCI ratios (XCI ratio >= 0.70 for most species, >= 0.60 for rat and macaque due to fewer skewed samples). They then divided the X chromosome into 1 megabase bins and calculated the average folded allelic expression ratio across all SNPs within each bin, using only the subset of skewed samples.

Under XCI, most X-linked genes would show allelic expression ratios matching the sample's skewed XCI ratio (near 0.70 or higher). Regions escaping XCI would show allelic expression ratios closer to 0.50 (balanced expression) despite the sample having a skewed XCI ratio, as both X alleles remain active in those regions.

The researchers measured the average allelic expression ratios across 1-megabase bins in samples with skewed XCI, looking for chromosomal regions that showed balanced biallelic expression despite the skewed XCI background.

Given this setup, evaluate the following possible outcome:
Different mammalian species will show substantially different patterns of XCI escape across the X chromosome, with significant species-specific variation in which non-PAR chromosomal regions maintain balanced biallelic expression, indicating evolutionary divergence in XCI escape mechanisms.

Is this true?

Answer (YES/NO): NO